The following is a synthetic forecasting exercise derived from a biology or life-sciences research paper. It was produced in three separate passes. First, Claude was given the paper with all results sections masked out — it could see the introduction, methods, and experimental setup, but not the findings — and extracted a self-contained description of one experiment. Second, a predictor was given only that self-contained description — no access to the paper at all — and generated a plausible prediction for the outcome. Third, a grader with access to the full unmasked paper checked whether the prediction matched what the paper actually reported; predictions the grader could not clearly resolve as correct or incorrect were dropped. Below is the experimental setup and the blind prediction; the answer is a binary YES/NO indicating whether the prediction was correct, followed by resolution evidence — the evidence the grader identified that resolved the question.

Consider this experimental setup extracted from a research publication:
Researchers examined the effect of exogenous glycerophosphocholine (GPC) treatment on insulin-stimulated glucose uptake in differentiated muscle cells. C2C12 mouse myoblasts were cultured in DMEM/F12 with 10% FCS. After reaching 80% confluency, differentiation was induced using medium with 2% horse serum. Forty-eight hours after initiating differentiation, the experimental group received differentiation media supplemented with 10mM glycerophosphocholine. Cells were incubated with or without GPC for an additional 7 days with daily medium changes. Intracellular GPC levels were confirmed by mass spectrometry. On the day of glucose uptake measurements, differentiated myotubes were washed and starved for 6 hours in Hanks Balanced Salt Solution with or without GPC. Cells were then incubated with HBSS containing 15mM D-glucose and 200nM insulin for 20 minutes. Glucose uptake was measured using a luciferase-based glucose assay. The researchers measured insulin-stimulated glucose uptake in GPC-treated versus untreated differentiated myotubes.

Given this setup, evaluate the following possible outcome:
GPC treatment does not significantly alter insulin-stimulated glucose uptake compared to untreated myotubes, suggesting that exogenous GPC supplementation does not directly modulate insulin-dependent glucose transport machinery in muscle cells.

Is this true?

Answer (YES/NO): NO